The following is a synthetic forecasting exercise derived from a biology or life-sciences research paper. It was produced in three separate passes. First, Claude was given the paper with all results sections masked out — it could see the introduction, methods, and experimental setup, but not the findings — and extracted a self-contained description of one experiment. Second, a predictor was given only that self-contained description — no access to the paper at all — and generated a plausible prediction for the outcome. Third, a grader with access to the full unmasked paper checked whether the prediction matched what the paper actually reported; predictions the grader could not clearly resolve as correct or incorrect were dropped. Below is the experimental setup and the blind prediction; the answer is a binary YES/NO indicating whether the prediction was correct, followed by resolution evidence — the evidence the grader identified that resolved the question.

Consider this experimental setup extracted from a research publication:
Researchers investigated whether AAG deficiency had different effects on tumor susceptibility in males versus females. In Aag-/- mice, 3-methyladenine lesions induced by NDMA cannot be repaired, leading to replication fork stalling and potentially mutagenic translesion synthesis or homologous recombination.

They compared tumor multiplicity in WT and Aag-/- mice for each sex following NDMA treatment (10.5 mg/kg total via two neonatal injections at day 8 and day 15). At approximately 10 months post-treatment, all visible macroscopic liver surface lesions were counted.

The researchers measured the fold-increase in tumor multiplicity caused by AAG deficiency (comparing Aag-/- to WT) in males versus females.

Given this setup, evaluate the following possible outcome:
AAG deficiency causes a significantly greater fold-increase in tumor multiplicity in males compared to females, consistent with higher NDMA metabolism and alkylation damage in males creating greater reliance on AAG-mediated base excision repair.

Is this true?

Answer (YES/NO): YES